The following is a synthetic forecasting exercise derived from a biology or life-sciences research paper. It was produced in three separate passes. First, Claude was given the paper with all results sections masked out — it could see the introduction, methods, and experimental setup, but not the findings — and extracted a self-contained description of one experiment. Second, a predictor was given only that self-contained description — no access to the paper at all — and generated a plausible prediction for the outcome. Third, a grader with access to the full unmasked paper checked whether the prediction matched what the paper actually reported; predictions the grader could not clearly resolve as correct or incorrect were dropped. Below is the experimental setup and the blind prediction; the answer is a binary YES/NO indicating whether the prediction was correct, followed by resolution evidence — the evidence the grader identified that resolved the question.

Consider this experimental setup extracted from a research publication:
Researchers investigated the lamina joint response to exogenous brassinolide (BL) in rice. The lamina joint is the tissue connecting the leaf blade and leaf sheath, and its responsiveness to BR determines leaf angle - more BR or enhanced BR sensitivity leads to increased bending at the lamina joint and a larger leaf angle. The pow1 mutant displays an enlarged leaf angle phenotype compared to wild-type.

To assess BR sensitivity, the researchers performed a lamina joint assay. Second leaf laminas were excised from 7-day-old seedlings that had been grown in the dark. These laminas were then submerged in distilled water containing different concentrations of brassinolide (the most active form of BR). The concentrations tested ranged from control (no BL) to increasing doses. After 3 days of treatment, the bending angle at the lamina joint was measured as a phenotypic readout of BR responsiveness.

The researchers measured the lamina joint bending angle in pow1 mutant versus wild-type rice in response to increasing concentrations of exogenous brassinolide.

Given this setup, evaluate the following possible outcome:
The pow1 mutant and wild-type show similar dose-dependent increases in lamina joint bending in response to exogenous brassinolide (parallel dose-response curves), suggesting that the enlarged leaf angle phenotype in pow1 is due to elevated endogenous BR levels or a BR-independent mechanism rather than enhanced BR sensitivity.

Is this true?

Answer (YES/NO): NO